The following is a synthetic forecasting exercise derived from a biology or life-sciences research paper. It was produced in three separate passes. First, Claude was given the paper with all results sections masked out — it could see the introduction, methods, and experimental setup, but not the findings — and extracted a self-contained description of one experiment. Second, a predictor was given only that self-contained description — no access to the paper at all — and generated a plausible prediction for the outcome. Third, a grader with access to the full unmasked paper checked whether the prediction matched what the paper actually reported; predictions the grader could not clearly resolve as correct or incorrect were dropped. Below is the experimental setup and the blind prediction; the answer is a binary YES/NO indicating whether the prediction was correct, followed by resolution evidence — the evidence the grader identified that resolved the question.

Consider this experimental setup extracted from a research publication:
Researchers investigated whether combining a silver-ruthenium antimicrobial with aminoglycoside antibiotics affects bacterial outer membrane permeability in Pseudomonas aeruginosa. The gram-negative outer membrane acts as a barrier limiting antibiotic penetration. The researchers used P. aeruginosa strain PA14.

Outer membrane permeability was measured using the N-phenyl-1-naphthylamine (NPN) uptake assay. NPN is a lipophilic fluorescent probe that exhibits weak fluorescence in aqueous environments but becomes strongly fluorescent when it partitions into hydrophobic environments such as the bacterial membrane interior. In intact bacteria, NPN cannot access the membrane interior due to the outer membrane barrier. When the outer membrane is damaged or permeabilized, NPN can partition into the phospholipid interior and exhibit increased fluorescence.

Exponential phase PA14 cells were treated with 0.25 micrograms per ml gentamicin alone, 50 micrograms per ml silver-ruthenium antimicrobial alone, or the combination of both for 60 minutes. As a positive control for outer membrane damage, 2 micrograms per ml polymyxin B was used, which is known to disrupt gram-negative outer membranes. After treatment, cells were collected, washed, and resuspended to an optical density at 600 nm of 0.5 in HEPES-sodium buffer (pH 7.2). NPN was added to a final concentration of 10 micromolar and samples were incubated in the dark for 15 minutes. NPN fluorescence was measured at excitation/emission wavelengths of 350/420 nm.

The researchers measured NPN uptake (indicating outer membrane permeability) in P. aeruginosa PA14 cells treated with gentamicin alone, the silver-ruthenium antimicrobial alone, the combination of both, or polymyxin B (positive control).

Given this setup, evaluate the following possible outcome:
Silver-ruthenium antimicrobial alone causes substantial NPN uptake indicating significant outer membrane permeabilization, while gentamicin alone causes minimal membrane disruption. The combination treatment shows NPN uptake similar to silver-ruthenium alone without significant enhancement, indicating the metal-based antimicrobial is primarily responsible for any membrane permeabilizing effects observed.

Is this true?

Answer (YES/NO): NO